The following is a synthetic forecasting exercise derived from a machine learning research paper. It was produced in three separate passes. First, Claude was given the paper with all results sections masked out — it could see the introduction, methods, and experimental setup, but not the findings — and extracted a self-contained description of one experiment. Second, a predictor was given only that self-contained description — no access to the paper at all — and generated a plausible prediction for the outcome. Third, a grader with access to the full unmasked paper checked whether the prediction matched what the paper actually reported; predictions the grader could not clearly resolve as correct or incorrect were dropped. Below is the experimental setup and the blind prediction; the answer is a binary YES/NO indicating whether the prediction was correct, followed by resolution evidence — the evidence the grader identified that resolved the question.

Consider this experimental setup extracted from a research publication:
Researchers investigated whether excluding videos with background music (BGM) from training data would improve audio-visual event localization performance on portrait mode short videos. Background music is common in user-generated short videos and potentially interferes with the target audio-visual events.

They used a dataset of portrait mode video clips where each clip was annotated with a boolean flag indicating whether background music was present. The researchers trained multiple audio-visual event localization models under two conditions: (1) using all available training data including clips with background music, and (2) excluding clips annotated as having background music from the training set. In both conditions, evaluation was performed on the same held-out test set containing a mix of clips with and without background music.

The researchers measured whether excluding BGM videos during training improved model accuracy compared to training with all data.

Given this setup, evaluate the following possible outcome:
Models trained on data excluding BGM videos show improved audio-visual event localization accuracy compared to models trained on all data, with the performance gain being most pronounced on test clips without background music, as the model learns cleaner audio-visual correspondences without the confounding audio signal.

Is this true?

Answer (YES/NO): NO